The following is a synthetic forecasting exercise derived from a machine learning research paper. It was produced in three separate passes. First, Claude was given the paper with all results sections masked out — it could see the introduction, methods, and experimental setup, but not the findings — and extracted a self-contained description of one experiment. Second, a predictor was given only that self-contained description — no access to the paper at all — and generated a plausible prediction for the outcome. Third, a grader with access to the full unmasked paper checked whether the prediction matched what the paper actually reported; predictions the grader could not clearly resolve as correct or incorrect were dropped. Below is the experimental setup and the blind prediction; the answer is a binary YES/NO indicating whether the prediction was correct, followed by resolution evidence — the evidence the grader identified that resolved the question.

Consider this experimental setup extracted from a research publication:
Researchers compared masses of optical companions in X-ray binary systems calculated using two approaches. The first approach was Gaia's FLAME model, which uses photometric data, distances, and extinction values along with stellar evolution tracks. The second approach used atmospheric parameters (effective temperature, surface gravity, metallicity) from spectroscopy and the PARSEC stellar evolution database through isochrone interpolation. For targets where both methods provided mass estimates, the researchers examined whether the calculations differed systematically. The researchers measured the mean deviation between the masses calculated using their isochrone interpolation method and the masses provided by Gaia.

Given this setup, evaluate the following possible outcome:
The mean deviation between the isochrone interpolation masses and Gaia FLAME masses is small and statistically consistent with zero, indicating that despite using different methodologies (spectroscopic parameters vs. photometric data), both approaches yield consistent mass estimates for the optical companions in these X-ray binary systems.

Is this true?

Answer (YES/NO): NO